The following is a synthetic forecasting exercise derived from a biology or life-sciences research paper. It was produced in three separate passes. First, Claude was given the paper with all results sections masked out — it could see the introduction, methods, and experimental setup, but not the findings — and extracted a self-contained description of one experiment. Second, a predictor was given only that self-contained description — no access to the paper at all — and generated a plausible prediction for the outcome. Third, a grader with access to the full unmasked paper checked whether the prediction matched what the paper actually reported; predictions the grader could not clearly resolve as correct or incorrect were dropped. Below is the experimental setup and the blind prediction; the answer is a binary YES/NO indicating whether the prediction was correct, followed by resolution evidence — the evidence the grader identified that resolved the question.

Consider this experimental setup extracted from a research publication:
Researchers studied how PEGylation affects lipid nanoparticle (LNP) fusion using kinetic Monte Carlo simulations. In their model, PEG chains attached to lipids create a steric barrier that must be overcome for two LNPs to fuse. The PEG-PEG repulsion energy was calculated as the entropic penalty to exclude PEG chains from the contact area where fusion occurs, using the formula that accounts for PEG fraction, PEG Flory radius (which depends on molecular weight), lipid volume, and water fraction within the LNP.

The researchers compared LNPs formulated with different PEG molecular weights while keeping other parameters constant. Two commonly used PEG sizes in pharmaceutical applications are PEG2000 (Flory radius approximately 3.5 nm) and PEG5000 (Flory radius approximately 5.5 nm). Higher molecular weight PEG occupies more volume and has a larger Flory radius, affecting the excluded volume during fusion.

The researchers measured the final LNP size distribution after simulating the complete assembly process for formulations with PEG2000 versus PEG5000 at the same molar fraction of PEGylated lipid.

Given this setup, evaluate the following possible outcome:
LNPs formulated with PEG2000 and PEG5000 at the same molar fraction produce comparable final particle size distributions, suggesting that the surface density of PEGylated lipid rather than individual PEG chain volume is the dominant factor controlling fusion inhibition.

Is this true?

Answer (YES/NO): NO